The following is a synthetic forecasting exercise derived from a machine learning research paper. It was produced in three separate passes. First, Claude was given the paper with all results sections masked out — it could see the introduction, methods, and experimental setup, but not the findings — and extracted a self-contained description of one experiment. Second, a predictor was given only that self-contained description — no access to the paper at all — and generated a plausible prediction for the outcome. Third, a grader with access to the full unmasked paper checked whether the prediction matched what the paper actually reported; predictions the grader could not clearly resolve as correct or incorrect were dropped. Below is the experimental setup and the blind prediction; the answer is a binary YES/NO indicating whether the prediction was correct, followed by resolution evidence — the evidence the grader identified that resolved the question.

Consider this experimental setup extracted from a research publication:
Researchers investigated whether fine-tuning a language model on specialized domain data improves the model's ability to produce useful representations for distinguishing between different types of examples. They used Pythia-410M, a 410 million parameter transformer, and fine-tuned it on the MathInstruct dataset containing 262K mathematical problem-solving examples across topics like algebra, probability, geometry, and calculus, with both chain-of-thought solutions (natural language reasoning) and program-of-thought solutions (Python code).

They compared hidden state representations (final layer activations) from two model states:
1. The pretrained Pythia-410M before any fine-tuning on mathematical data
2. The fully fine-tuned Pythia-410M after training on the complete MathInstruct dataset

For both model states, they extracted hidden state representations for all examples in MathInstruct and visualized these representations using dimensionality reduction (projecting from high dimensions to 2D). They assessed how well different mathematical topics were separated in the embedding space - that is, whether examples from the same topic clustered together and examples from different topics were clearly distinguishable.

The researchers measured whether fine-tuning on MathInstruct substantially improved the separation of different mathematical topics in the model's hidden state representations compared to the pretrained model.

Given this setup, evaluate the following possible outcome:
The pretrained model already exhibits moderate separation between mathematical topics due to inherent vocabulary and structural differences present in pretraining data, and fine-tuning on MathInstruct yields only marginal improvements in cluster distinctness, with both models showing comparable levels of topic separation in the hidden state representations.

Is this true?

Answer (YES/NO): NO